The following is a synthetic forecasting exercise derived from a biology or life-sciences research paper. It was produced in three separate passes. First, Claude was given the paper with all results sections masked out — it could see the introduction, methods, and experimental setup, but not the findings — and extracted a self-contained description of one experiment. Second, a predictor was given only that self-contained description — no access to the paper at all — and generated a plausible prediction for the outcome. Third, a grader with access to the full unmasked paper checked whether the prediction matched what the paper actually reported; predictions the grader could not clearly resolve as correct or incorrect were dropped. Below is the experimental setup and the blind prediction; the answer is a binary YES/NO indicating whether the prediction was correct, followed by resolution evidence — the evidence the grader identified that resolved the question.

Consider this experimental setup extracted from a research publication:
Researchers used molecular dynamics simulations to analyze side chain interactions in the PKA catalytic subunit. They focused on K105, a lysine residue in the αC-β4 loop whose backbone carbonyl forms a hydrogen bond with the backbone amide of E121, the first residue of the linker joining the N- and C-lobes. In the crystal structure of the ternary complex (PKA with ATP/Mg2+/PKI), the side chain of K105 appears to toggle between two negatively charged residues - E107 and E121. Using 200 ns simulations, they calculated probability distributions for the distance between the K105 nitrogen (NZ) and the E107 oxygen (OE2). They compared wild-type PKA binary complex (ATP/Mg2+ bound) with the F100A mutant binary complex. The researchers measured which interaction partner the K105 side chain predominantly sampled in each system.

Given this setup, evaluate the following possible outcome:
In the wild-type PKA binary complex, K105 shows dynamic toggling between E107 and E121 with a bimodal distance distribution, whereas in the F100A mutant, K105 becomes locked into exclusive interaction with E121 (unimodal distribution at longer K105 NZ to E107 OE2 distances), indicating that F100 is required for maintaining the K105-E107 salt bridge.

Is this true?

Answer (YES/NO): NO